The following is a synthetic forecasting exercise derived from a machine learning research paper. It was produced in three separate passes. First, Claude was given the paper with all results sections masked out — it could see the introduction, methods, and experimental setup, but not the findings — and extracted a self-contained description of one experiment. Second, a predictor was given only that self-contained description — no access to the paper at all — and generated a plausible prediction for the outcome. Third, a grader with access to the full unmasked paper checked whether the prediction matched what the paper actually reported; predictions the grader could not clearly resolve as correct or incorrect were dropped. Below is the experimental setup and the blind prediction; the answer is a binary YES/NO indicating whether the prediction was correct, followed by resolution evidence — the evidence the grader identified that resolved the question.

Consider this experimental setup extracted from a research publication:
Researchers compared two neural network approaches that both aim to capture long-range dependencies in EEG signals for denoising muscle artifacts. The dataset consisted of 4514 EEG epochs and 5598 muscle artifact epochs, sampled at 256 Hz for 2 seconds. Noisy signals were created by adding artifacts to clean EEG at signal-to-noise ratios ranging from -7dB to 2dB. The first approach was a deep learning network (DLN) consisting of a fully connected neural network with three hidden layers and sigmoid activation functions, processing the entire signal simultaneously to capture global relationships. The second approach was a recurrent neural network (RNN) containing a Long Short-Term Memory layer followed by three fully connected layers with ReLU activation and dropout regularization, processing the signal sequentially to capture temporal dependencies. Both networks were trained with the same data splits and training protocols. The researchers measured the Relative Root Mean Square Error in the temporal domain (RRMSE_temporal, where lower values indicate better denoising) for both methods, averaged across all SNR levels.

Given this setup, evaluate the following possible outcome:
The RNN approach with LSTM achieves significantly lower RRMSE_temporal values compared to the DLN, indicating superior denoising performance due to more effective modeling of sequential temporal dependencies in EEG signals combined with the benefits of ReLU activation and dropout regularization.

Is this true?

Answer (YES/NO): YES